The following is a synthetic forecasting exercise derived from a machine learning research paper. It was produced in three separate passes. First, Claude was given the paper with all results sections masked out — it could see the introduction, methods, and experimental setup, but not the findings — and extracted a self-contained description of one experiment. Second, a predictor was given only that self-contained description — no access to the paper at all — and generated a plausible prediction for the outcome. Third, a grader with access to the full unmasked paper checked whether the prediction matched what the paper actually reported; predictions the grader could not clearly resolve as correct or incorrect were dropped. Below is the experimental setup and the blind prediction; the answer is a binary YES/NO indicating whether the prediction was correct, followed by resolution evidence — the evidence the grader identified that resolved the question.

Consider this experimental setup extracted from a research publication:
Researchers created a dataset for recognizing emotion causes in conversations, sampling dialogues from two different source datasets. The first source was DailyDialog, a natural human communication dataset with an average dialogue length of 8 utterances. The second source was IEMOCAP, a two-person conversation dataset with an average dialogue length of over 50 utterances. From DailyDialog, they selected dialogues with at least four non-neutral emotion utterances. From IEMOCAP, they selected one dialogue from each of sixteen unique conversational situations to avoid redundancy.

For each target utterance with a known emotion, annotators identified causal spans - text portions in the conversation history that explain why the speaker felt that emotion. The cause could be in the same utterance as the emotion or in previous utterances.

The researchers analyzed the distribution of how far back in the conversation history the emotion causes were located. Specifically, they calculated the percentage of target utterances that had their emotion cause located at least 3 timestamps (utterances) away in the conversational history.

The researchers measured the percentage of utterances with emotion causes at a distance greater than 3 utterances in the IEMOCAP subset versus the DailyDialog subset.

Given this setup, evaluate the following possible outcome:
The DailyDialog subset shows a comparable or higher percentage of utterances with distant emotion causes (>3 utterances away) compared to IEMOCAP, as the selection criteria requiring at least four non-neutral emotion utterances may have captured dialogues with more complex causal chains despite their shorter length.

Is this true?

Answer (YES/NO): NO